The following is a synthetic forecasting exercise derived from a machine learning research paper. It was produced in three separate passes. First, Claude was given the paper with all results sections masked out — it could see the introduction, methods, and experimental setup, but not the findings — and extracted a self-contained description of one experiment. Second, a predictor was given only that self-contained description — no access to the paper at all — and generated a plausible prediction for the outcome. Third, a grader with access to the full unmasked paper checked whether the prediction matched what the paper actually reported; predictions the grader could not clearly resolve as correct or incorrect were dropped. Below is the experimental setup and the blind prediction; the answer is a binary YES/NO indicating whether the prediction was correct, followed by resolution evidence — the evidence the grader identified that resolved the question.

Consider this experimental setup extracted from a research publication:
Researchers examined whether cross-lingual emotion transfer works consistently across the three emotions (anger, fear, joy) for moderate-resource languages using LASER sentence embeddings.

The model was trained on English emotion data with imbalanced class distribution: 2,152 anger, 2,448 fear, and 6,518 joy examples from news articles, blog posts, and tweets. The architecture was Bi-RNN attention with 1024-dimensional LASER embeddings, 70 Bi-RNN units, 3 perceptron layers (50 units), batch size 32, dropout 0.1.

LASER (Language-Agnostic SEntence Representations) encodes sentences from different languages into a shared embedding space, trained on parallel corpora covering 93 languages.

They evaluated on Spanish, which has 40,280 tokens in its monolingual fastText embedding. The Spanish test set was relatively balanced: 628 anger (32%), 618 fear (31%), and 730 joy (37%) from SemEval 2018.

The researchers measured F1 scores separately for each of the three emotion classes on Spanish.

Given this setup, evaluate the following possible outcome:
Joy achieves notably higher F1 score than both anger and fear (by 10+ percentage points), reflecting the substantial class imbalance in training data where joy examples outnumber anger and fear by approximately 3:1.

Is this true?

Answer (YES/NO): NO